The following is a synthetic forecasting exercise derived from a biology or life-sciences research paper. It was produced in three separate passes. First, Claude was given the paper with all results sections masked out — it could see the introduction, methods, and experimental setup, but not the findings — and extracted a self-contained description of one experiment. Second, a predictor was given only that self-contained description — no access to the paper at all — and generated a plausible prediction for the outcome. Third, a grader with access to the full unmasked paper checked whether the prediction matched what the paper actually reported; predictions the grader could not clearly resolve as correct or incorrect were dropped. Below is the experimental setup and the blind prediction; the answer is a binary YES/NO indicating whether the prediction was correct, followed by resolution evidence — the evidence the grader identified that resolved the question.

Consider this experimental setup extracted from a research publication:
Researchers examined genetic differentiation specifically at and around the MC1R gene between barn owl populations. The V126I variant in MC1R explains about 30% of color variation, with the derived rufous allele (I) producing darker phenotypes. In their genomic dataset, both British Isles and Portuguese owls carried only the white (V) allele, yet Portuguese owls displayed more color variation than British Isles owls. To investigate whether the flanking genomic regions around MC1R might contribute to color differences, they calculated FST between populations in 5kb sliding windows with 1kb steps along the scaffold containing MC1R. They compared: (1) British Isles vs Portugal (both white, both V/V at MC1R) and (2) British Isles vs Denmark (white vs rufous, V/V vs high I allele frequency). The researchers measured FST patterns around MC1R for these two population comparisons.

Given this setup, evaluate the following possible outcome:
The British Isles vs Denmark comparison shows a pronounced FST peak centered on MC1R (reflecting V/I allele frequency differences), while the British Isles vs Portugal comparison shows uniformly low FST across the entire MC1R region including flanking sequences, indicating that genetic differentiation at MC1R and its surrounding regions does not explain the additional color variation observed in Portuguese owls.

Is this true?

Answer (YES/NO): YES